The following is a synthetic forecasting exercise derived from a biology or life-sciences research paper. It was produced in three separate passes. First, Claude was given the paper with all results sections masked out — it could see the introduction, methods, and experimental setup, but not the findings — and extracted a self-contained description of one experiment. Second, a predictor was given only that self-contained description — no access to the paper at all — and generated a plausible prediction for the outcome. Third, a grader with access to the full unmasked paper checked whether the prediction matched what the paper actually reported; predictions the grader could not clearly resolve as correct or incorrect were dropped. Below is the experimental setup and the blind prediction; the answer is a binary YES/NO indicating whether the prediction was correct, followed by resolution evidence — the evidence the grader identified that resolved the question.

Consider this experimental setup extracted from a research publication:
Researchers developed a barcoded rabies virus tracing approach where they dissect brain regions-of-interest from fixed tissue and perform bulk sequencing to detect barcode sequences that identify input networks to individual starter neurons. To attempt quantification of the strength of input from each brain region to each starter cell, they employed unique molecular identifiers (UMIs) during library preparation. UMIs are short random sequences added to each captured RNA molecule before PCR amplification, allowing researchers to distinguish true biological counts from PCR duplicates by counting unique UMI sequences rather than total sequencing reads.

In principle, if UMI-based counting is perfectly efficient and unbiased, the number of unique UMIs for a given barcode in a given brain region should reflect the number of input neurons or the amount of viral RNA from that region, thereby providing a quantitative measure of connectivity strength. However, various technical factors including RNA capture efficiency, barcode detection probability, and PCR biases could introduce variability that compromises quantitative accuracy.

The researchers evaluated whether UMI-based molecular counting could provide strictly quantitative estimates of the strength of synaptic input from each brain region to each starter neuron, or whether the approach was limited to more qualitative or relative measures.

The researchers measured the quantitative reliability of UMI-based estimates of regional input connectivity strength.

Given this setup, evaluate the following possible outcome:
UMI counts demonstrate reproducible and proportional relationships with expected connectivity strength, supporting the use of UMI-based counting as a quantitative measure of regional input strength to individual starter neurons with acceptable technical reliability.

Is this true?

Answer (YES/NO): NO